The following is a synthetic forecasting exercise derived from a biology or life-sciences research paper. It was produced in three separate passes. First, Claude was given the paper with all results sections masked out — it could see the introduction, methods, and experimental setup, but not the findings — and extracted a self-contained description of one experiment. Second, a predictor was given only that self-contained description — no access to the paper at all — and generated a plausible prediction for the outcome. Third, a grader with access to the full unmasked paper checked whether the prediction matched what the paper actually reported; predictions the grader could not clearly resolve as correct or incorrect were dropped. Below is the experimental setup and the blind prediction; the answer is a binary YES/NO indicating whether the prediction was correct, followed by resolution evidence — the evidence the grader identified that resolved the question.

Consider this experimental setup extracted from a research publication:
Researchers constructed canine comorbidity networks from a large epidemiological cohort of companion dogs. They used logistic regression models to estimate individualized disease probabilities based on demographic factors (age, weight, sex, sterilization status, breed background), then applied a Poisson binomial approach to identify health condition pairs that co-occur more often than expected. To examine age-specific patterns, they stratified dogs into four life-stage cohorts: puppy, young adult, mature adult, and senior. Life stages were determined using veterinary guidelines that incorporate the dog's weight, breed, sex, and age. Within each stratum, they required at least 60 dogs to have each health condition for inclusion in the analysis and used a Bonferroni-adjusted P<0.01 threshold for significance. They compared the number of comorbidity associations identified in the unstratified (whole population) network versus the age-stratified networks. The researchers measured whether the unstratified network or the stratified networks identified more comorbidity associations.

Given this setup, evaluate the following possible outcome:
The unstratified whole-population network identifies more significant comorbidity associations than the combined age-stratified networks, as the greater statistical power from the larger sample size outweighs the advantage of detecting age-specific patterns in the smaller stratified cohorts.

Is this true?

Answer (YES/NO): YES